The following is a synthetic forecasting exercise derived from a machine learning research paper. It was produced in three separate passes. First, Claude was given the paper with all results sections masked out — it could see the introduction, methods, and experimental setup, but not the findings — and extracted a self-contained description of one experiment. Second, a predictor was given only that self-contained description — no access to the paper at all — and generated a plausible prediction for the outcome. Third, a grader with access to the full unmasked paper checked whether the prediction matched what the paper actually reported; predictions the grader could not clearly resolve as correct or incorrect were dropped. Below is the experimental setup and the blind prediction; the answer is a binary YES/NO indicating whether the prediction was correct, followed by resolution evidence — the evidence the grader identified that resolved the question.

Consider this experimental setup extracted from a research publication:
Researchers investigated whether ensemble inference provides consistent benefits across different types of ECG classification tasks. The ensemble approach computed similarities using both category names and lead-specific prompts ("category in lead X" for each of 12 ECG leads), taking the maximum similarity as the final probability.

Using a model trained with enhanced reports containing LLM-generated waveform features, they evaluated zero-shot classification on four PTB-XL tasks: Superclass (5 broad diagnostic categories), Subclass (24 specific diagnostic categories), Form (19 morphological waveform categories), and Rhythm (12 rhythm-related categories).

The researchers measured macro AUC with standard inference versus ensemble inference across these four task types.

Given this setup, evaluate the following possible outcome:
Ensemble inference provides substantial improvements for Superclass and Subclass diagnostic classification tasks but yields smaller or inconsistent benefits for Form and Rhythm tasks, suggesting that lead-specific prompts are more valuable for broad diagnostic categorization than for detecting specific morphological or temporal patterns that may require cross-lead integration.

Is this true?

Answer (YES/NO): NO